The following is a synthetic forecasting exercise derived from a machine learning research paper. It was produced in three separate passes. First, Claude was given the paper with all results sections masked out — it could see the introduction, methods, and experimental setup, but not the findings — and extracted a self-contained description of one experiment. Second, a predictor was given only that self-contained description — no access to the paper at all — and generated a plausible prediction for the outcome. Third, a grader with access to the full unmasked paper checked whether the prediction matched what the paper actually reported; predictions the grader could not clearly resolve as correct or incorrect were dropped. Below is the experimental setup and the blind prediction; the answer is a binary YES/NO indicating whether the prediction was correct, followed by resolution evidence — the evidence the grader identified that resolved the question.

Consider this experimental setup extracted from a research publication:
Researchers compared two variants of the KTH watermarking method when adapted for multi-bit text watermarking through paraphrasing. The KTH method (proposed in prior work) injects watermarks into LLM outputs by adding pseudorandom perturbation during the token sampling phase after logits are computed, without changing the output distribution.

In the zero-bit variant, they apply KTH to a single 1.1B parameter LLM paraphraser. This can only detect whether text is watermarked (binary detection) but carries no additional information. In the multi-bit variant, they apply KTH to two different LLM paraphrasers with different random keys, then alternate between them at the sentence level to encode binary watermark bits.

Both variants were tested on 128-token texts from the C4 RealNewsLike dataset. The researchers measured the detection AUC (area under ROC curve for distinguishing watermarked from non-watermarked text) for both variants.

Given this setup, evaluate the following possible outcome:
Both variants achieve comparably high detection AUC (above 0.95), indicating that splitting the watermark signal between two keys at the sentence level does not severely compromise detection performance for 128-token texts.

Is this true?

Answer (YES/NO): NO